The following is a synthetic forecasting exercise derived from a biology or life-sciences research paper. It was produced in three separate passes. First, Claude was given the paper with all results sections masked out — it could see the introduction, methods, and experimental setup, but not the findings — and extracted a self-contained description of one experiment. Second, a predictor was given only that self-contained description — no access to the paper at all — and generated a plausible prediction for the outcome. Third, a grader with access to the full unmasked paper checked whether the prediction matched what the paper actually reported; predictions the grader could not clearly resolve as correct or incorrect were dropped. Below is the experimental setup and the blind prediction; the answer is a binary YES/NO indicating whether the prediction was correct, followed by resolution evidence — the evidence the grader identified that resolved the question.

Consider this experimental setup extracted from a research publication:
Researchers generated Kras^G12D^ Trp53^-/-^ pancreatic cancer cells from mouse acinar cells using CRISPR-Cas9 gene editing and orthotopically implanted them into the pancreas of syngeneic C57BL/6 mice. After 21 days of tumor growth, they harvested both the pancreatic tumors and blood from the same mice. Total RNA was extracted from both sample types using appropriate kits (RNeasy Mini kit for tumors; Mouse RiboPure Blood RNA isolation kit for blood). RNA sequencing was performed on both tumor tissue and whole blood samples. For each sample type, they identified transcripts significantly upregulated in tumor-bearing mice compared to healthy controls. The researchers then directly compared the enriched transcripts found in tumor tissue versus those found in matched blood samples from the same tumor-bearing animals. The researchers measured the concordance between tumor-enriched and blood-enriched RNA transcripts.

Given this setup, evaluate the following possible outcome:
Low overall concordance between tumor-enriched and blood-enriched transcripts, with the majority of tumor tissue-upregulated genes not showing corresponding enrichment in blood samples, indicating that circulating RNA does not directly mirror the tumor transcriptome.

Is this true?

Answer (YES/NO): YES